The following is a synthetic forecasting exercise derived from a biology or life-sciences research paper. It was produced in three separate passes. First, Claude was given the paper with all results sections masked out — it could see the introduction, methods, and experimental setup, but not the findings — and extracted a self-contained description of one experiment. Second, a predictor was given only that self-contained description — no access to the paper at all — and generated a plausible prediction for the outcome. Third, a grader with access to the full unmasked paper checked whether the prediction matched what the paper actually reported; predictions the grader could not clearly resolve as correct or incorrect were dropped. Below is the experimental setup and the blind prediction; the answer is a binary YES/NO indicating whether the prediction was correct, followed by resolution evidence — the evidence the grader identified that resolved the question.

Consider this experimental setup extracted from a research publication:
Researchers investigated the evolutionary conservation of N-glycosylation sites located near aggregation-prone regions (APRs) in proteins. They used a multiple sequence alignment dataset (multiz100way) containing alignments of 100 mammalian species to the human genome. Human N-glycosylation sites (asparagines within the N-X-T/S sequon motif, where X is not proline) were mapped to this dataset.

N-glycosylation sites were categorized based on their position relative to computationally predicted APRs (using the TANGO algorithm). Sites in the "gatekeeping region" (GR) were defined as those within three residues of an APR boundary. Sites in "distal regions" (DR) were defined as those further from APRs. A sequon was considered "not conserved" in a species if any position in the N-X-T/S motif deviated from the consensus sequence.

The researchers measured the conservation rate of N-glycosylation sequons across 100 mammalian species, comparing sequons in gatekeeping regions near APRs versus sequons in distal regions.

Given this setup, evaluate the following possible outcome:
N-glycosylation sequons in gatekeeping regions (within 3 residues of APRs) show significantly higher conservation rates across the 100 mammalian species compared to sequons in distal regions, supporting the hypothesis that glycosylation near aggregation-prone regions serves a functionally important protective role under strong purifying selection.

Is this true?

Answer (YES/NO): YES